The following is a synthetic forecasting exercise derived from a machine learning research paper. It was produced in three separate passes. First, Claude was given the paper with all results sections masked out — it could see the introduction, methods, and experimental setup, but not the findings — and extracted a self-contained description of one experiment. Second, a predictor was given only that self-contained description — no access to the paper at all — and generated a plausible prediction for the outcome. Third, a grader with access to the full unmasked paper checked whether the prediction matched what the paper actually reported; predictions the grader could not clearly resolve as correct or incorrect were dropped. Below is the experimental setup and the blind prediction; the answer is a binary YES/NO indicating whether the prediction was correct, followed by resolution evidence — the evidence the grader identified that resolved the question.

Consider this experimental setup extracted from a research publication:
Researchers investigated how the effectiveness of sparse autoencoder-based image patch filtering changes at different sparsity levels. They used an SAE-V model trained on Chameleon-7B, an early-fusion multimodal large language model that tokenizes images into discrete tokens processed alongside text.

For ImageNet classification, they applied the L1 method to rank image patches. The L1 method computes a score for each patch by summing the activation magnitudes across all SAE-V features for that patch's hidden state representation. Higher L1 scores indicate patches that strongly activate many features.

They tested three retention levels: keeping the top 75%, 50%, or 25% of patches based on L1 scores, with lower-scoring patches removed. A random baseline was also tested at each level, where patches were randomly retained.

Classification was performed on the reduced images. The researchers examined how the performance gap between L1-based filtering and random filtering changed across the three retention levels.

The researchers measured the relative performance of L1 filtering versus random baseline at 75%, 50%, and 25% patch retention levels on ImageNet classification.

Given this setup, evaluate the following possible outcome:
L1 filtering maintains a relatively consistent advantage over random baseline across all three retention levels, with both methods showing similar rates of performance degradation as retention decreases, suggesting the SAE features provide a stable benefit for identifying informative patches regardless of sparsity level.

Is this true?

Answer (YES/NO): NO